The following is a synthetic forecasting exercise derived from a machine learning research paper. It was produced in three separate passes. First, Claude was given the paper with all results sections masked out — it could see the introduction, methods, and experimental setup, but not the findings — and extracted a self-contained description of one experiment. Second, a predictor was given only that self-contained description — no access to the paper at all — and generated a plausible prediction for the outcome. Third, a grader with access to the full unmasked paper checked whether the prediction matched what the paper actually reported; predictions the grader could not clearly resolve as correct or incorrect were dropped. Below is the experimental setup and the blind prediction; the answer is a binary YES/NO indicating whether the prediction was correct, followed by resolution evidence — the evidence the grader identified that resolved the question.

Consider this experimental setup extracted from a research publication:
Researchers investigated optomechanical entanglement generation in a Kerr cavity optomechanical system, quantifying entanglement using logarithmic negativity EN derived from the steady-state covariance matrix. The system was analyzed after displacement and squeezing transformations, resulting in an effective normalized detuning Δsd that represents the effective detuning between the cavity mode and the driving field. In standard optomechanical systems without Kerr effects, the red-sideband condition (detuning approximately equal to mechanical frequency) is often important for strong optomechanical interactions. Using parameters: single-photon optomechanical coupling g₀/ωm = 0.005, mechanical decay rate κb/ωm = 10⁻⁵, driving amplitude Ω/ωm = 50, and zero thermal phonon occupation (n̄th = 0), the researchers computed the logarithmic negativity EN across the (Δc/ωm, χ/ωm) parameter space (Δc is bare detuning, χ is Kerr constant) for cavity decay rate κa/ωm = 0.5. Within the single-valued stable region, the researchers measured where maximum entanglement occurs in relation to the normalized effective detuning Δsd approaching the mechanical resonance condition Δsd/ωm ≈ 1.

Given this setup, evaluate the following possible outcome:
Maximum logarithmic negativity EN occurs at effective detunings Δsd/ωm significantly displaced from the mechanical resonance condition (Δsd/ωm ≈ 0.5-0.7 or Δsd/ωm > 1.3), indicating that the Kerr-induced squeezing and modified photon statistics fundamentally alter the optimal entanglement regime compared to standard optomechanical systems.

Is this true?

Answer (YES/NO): NO